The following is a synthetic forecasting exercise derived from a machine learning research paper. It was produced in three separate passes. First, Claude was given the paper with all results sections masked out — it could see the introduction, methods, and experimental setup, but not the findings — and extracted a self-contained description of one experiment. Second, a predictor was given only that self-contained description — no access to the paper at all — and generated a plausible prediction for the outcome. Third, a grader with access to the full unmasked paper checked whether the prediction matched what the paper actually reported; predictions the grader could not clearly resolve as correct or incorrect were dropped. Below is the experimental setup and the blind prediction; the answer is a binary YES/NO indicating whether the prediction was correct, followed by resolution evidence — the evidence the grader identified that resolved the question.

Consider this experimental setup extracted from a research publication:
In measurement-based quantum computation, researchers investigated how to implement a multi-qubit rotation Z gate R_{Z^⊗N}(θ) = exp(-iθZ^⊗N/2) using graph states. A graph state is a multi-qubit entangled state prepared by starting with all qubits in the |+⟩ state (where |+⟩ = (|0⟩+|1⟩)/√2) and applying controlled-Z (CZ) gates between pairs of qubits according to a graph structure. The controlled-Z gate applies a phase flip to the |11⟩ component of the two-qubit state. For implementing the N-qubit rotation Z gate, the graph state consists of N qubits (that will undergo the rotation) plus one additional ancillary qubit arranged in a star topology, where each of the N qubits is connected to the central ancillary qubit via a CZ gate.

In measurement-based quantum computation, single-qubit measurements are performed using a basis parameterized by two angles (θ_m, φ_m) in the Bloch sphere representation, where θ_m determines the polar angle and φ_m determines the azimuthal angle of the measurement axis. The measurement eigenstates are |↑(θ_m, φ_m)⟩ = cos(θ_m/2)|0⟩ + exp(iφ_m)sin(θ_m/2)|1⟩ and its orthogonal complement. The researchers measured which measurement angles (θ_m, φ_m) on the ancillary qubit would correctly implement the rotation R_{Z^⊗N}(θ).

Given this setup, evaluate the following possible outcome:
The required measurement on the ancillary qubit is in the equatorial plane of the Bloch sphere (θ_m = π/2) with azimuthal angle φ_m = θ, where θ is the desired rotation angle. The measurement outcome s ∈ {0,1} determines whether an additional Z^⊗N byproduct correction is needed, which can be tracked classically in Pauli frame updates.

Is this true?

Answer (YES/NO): NO